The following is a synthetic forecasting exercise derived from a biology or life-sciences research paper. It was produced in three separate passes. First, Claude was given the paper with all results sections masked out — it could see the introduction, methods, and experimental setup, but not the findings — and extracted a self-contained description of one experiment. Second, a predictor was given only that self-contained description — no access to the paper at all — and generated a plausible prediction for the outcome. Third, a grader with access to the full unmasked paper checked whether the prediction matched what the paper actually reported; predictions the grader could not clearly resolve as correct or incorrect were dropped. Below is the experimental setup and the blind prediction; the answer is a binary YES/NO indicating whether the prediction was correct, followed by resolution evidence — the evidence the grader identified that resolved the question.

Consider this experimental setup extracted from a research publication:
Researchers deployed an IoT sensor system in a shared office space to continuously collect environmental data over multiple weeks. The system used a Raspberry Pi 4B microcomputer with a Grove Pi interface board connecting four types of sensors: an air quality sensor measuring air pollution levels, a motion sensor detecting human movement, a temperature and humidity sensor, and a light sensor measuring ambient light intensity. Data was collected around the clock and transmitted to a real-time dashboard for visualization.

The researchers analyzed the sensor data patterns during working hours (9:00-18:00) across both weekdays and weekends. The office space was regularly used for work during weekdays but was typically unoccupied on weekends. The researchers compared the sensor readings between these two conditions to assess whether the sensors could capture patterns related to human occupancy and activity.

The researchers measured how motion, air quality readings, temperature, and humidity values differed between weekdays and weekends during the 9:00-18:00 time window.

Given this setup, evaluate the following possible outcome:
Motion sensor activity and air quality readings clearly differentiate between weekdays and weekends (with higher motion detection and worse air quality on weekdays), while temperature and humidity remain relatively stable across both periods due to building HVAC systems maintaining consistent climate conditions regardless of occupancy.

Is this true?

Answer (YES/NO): NO